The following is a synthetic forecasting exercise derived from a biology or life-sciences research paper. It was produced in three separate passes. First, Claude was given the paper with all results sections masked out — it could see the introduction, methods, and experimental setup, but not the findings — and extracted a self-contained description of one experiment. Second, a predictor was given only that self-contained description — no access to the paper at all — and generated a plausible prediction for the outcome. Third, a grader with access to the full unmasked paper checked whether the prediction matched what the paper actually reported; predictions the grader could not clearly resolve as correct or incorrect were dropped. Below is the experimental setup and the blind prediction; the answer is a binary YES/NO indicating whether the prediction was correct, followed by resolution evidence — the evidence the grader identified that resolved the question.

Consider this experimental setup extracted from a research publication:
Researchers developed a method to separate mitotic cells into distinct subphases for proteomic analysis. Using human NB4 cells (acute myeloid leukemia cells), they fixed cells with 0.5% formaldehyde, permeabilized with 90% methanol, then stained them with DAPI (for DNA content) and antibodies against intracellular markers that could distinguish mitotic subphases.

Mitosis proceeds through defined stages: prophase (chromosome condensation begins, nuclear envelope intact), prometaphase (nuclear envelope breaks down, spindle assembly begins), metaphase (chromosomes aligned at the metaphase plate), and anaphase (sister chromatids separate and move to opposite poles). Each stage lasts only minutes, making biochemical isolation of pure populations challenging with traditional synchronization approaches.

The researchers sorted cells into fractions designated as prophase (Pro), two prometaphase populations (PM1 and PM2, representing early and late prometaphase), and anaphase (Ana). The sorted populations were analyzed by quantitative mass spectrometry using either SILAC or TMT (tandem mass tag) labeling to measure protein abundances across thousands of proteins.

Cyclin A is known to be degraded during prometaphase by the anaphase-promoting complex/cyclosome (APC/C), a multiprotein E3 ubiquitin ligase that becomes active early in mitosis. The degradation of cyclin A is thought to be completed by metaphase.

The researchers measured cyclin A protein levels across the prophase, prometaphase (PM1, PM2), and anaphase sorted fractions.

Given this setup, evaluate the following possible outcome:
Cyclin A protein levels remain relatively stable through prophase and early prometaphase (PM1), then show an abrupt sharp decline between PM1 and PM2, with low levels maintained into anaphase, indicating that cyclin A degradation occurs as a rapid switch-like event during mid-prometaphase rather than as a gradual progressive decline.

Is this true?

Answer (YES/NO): YES